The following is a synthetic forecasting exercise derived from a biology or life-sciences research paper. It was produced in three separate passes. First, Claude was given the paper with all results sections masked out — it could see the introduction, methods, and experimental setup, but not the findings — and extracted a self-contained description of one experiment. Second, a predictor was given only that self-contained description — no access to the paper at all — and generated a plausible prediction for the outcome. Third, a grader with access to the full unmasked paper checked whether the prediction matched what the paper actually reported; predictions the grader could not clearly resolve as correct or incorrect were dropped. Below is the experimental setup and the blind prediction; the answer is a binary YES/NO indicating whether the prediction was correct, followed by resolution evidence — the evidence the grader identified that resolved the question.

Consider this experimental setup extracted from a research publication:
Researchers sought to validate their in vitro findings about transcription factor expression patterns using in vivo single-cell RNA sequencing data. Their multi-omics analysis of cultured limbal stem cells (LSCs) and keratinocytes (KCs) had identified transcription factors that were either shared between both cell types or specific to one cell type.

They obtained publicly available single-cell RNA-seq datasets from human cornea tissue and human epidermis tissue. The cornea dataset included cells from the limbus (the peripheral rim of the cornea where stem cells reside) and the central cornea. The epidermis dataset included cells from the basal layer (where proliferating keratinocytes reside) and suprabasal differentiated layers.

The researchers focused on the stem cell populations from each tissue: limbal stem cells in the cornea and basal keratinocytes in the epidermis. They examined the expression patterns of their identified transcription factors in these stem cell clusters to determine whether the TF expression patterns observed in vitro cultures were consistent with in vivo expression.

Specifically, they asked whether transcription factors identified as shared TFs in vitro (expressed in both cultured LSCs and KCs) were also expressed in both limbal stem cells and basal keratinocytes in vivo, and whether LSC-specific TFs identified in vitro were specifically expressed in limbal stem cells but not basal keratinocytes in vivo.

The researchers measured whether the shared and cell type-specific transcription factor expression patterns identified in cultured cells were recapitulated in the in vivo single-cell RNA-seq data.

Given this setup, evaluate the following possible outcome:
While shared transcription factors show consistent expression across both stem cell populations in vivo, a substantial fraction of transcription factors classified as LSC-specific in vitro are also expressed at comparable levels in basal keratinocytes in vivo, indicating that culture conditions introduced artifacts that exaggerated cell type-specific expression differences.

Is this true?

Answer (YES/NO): NO